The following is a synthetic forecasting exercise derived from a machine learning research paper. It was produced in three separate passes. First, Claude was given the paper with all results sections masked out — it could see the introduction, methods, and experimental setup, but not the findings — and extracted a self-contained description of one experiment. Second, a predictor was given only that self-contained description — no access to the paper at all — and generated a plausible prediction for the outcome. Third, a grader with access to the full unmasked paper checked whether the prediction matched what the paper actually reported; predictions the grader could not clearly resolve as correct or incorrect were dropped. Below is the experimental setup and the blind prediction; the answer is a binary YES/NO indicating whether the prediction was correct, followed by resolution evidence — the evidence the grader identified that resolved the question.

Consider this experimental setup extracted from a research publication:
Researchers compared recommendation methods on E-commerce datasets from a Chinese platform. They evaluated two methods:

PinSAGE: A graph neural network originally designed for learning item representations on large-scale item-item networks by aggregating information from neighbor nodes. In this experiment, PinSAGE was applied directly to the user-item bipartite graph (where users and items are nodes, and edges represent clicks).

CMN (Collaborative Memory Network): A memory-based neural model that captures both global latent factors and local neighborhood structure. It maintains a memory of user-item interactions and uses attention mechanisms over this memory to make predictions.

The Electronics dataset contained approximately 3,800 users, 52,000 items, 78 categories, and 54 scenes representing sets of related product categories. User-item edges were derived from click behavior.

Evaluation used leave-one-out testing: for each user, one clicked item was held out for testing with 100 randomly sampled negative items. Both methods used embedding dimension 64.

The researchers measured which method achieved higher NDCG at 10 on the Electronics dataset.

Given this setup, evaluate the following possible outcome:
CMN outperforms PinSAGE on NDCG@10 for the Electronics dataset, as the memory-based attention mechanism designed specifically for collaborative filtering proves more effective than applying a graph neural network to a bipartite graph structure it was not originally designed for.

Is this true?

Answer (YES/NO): YES